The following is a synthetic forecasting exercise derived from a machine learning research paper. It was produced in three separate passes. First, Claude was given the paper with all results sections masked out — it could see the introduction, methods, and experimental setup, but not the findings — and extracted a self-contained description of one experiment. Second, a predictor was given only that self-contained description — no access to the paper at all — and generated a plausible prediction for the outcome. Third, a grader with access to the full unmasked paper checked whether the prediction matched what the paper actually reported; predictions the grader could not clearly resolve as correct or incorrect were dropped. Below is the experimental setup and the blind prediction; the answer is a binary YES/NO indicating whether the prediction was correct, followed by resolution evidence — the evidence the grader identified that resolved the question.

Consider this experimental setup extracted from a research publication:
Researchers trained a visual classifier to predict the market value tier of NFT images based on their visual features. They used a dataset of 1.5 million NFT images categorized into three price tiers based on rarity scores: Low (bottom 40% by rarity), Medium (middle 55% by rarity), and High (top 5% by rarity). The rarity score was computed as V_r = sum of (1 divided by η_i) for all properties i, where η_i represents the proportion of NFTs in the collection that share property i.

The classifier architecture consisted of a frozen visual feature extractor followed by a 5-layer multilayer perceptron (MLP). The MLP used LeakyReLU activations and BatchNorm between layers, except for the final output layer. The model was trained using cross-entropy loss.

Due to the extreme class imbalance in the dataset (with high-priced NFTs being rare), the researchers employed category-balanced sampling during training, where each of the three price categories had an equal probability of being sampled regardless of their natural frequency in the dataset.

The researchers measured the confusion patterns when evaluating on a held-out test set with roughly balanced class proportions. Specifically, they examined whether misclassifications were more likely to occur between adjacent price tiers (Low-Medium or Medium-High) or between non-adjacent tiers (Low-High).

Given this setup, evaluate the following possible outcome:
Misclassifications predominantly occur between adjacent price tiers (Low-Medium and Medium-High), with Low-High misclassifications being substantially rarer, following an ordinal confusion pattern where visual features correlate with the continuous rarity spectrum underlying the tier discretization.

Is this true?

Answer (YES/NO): YES